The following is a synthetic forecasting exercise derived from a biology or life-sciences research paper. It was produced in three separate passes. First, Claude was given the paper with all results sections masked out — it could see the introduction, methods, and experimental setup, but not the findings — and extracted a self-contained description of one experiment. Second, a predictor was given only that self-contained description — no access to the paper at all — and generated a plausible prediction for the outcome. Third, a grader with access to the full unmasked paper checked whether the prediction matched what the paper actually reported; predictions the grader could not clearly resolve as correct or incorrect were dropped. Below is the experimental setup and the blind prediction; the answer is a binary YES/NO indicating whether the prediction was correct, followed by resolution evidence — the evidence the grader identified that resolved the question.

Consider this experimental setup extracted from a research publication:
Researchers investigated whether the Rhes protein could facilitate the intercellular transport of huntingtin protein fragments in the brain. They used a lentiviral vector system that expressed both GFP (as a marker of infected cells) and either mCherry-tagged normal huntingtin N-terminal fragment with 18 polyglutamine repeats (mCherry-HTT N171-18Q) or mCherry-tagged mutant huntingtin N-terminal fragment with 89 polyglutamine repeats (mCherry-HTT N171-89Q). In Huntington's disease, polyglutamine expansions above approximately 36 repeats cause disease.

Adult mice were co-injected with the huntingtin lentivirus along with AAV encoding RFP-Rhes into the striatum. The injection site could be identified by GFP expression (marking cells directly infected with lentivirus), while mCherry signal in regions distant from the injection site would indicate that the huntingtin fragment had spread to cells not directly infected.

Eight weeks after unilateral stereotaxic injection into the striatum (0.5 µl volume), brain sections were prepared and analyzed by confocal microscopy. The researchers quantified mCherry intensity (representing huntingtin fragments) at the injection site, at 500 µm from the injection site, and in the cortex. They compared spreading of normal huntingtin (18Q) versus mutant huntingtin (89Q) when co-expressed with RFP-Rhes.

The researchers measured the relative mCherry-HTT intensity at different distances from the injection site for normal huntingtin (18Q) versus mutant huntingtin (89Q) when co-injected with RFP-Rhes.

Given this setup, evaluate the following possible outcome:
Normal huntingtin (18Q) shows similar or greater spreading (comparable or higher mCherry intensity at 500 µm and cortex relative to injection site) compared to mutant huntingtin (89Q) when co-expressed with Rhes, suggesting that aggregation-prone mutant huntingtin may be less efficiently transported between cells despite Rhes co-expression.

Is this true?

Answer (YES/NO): NO